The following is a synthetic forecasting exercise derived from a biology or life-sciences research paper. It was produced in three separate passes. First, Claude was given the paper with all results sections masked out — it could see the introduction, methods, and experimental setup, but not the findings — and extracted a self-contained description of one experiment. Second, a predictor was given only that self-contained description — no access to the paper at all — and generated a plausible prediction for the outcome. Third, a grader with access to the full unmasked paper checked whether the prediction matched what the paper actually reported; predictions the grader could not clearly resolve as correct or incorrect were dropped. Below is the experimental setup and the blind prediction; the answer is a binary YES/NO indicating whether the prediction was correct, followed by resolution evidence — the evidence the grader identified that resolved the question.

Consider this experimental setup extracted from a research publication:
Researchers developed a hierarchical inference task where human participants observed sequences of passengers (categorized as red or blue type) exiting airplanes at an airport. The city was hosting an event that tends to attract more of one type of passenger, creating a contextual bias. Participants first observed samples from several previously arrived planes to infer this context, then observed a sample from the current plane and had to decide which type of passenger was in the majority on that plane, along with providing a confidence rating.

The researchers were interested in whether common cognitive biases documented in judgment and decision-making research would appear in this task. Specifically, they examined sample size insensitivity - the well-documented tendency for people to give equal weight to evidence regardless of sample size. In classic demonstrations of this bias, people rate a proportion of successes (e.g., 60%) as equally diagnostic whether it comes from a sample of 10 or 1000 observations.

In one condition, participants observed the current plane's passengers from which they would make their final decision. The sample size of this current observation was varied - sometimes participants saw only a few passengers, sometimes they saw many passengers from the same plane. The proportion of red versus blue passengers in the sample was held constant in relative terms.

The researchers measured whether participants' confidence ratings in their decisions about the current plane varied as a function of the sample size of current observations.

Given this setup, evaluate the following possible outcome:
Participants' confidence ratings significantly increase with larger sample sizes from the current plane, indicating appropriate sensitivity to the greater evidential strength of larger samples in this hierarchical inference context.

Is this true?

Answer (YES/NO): YES